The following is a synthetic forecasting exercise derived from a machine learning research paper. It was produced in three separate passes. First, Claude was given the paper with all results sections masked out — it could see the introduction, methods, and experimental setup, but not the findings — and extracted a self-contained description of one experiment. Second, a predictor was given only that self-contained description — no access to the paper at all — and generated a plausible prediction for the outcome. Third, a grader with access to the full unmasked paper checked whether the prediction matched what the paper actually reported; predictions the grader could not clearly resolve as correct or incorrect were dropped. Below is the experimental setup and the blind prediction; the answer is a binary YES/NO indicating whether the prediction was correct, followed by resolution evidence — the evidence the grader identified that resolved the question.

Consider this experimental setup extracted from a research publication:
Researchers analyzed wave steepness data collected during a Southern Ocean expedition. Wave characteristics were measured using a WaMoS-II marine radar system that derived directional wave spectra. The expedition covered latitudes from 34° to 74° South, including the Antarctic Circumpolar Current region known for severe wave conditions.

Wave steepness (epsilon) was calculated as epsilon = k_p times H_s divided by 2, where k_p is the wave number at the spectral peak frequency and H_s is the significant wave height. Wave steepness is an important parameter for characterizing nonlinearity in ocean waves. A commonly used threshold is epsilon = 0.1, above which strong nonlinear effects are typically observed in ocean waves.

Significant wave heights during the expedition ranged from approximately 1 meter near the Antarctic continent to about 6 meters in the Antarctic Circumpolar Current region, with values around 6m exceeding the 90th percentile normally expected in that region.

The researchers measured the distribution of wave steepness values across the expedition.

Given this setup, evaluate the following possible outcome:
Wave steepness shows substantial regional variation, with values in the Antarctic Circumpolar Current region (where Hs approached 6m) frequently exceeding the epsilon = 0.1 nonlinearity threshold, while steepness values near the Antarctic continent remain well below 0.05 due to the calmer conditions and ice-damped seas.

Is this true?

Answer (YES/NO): NO